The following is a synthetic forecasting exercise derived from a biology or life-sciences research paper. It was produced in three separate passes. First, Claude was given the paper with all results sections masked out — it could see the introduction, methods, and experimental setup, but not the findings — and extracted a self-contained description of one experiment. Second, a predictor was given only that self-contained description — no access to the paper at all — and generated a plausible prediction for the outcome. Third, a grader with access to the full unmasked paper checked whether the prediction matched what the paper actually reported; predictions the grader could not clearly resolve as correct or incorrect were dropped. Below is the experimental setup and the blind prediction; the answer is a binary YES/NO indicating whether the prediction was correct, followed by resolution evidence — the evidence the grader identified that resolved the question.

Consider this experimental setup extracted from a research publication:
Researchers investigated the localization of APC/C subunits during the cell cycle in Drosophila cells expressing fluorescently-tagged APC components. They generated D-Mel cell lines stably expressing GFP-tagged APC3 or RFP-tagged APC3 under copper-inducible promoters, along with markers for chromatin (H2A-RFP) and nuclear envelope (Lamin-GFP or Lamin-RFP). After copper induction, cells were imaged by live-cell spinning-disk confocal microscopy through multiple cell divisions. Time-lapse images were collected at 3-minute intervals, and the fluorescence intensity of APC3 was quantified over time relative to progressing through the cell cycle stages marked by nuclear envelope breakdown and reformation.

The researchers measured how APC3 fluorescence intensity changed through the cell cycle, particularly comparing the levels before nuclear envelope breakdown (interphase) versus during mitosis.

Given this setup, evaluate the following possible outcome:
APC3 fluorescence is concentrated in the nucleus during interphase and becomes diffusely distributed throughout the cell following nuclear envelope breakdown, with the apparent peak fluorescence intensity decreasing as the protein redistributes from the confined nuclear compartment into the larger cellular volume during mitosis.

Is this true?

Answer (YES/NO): NO